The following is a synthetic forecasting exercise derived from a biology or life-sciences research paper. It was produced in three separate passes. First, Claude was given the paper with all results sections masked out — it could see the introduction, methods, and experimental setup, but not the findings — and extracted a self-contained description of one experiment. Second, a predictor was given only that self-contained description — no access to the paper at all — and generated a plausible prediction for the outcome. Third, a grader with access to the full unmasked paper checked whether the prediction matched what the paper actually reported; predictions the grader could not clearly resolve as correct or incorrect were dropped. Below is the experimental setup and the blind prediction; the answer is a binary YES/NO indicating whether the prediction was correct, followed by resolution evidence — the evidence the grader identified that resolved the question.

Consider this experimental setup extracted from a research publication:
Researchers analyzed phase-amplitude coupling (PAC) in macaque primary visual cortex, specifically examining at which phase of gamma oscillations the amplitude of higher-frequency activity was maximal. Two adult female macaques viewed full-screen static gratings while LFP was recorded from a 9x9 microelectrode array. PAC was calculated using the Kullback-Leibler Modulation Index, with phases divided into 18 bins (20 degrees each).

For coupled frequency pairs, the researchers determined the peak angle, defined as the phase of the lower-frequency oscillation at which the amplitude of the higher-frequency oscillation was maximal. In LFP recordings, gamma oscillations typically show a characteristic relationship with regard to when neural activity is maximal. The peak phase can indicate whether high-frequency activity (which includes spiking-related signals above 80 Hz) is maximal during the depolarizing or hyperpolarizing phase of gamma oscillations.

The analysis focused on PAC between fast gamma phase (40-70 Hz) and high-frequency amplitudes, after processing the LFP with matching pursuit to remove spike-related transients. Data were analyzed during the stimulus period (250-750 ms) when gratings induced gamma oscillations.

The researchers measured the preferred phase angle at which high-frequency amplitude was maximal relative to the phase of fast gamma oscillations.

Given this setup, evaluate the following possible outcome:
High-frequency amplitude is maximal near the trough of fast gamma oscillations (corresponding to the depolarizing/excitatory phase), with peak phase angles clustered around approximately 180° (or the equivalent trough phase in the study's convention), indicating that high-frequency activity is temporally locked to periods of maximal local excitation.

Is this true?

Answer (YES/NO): YES